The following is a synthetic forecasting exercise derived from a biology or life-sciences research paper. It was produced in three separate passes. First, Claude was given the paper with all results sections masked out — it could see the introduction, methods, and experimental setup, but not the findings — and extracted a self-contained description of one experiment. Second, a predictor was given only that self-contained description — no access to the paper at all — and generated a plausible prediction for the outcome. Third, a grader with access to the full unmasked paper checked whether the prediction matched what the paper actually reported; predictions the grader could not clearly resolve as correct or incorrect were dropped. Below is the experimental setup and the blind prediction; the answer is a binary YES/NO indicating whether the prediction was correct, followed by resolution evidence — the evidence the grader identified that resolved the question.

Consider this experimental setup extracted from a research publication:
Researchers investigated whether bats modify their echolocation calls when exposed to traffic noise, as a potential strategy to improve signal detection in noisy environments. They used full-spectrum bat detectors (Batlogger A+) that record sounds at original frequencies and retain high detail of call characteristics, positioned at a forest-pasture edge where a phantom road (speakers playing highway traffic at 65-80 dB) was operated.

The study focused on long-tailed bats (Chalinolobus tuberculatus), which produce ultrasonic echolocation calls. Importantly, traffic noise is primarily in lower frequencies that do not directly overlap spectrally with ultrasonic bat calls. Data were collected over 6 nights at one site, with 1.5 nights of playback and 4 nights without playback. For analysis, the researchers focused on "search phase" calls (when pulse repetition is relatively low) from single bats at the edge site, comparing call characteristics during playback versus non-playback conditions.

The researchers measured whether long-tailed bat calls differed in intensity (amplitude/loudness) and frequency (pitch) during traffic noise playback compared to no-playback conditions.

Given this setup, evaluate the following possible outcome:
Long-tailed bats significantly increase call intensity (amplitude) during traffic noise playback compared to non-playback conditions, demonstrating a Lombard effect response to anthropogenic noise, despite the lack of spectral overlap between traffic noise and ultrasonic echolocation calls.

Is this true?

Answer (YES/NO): YES